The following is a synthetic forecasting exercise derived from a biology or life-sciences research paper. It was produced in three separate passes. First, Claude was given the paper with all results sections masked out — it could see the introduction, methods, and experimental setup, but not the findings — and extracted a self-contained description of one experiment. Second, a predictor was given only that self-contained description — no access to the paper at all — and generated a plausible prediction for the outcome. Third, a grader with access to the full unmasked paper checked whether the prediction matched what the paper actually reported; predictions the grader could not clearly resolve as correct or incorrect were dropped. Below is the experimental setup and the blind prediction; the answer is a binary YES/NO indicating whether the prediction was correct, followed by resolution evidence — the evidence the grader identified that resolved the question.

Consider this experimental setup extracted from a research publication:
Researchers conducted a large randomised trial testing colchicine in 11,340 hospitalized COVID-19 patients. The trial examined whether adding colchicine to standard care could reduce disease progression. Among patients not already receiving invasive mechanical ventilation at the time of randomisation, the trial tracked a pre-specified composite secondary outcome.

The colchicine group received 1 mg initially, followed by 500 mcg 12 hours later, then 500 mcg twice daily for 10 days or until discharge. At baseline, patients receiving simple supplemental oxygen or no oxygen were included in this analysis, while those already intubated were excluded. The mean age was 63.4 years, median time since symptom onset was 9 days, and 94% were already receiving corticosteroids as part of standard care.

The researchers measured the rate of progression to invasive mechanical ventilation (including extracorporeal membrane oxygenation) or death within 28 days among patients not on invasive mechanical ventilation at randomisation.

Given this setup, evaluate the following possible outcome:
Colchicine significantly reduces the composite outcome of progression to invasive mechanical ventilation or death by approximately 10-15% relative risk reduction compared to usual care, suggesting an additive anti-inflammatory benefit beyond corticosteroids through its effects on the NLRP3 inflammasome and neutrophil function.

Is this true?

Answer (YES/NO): NO